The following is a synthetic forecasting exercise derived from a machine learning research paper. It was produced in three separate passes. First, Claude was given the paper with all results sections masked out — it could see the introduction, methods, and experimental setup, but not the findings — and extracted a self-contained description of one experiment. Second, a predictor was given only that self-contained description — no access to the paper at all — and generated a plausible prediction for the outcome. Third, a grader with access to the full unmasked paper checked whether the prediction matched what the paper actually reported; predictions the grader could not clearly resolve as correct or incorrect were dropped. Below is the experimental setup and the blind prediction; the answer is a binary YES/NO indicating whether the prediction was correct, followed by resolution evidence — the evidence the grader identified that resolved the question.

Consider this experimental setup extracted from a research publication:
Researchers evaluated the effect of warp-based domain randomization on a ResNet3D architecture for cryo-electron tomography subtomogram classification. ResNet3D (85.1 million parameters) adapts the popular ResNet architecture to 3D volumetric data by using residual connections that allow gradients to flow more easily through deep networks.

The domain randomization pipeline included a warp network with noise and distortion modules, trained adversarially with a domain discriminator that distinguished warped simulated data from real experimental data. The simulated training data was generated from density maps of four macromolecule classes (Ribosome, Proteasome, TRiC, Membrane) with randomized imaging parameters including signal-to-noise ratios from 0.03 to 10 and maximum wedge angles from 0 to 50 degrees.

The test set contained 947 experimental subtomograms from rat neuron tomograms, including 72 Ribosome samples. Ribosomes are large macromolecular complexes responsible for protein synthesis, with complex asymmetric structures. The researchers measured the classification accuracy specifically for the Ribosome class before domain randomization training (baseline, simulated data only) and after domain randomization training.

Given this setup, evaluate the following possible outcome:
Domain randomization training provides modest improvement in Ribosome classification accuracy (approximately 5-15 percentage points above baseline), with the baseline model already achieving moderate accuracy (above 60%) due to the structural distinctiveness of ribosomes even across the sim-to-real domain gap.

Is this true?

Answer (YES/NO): NO